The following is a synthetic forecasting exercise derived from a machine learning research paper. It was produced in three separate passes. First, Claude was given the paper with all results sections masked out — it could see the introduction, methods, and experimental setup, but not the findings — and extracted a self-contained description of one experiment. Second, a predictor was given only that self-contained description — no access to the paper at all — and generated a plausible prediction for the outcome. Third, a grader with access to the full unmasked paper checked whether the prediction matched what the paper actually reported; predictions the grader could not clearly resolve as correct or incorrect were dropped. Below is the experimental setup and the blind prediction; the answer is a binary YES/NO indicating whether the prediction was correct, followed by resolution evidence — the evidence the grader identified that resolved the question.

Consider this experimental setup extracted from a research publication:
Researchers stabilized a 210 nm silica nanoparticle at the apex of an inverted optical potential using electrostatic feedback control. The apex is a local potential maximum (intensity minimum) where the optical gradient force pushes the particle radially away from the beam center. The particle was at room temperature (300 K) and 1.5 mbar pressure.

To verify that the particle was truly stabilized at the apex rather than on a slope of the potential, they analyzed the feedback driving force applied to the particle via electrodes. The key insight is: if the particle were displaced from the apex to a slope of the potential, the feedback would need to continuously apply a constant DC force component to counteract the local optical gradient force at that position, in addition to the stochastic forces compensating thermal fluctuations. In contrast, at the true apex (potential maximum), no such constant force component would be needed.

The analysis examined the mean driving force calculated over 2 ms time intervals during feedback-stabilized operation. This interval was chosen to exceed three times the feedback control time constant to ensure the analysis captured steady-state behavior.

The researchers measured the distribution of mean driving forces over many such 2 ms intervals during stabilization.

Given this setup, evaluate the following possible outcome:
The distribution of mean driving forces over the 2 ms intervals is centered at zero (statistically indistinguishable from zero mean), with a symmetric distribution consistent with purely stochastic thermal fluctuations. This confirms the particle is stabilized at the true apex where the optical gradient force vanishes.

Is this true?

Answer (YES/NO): YES